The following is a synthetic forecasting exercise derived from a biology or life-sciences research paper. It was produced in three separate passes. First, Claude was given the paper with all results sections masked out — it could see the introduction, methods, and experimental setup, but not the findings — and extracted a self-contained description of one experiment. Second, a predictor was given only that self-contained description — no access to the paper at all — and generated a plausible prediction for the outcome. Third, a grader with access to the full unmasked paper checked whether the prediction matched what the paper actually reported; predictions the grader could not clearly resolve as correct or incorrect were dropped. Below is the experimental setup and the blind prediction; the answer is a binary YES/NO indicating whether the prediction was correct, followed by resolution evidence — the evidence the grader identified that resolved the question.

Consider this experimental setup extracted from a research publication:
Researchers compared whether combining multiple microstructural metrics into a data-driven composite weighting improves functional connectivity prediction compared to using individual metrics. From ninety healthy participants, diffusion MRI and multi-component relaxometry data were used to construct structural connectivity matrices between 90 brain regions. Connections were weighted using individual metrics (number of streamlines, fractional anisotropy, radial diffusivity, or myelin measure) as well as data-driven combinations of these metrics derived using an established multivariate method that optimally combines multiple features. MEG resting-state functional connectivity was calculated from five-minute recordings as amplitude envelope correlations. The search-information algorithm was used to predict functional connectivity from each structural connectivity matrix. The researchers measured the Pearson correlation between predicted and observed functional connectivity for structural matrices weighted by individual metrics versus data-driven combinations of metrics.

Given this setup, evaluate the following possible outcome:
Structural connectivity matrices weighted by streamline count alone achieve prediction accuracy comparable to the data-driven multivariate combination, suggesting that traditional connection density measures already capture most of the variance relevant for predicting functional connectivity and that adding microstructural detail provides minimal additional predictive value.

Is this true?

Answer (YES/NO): NO